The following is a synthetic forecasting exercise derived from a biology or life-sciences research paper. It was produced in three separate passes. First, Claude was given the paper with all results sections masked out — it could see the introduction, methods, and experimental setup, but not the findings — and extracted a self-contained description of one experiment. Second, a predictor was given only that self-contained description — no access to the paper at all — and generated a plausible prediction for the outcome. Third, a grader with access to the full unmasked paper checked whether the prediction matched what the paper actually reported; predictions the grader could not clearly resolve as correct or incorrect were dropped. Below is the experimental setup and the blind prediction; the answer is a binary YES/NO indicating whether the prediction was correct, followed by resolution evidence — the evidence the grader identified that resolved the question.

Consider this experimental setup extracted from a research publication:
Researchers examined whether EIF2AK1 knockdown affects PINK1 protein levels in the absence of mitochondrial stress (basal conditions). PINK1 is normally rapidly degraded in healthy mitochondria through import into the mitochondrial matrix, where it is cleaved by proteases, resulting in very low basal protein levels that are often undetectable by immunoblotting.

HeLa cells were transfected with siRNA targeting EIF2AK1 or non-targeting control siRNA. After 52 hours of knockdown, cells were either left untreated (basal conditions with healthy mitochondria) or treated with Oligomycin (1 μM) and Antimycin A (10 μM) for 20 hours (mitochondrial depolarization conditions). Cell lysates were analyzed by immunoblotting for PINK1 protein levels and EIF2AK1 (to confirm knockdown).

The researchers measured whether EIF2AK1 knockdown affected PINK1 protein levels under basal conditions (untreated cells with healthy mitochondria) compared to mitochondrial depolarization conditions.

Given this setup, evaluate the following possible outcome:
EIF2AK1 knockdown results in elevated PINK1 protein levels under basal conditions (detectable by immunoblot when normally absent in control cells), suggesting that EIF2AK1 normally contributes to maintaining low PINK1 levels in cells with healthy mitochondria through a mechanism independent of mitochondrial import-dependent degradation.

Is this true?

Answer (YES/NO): NO